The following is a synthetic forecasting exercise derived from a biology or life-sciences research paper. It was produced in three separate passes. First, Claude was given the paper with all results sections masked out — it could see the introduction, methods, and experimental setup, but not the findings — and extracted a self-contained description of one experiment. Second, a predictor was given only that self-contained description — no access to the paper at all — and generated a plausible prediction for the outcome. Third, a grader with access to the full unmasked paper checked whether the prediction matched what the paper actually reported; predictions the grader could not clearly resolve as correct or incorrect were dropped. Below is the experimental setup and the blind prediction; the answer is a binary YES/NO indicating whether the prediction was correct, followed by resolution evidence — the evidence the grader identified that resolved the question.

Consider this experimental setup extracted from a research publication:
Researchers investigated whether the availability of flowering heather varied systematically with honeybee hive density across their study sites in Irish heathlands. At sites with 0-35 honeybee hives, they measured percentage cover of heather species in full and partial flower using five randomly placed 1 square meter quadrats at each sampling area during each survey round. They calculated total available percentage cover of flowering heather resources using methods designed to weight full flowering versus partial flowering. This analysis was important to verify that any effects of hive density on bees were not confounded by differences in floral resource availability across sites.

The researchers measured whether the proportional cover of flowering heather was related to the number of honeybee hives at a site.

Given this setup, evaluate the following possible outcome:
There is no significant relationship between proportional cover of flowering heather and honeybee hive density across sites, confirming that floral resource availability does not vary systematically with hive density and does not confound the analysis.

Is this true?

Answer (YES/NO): YES